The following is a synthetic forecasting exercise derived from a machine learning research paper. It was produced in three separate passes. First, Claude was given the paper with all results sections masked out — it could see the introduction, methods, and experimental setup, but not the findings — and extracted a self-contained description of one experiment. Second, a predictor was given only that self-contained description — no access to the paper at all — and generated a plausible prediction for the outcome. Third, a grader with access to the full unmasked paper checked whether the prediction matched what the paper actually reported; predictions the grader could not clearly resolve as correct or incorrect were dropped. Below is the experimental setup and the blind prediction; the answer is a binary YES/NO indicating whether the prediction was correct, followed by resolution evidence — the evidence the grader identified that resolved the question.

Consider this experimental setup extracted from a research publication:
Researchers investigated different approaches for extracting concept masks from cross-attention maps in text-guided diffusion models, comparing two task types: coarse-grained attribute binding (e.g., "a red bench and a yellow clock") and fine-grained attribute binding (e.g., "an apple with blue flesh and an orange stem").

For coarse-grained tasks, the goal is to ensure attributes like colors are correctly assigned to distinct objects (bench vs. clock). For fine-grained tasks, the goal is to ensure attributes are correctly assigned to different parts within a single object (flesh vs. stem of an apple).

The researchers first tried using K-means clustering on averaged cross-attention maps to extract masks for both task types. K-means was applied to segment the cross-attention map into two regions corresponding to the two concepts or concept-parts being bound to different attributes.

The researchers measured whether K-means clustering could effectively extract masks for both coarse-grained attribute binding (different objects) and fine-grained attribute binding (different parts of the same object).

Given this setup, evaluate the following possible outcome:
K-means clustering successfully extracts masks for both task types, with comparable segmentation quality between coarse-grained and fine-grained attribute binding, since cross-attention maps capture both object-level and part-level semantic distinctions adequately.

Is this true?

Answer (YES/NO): NO